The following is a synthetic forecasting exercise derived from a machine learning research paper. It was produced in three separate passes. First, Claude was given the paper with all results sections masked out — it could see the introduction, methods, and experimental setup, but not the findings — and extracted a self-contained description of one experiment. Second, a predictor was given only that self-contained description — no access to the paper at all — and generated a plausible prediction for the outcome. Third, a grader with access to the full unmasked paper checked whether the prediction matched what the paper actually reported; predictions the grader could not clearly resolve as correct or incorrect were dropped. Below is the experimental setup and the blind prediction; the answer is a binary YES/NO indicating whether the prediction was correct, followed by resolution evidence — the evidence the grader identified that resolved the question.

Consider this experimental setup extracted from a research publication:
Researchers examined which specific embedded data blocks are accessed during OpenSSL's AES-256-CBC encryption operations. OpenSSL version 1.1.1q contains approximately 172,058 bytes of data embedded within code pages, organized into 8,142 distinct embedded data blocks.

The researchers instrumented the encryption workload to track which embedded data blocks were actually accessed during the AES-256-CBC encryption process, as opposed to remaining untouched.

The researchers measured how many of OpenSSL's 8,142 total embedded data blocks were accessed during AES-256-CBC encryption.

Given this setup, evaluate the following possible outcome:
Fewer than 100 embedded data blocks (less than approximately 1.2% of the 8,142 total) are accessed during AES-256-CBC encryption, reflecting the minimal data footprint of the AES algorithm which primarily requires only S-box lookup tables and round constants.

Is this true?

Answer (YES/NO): YES